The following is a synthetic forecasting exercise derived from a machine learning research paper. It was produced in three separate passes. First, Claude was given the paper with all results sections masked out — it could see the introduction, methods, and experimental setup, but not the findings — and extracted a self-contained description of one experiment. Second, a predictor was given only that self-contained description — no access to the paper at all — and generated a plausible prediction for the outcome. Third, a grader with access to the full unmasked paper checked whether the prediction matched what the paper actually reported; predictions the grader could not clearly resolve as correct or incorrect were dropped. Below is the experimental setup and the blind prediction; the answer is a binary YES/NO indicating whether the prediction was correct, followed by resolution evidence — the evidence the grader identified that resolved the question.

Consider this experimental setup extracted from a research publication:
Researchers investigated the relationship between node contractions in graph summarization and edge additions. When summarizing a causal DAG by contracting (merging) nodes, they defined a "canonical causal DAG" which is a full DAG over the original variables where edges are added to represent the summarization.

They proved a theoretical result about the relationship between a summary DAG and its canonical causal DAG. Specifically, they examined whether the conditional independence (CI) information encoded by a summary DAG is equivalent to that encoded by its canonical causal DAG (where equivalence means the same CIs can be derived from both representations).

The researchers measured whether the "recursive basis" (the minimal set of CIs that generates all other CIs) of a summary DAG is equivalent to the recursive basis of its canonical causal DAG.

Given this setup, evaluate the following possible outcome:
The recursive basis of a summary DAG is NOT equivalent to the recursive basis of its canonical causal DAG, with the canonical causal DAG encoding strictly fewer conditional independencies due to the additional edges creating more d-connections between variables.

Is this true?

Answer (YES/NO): NO